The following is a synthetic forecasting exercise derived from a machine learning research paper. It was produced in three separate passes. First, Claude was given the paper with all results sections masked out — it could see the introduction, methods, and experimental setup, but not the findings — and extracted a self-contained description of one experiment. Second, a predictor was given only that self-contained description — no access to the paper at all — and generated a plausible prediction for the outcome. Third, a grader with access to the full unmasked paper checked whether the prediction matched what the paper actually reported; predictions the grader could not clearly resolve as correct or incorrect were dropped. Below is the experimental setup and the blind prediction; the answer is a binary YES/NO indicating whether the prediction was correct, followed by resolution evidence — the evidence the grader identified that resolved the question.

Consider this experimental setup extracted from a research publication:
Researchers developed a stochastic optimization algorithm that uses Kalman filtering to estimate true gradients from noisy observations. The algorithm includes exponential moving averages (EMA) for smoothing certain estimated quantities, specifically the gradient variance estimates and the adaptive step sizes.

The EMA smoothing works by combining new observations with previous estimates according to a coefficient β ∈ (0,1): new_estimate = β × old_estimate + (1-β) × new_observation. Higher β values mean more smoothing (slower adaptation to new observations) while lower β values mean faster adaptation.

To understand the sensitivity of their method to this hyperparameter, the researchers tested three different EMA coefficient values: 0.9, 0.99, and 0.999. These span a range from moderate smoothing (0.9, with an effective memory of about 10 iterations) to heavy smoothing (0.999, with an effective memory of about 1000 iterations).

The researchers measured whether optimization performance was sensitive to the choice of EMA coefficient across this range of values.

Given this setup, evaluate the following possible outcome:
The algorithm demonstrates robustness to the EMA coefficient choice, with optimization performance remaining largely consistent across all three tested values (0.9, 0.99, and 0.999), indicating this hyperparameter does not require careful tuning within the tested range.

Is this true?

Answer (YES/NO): YES